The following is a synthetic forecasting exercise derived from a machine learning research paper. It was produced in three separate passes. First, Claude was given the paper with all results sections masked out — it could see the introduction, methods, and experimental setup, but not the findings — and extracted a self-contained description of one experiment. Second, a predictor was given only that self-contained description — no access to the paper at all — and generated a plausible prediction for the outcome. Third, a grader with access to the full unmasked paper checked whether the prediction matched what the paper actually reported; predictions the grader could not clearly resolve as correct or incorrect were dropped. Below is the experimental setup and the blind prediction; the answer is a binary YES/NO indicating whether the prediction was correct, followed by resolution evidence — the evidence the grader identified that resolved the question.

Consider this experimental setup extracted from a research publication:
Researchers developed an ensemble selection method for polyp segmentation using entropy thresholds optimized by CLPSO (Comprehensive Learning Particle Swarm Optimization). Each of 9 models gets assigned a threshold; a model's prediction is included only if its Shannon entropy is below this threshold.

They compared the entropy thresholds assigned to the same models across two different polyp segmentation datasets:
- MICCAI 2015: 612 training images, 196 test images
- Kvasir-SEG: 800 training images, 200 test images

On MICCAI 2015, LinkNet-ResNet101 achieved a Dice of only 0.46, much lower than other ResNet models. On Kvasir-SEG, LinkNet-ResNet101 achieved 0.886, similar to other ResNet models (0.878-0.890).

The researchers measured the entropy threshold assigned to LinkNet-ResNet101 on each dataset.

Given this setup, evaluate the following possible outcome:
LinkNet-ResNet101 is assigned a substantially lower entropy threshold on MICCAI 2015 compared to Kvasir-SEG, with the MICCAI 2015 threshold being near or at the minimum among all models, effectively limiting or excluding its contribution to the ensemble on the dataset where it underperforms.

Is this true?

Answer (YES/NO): YES